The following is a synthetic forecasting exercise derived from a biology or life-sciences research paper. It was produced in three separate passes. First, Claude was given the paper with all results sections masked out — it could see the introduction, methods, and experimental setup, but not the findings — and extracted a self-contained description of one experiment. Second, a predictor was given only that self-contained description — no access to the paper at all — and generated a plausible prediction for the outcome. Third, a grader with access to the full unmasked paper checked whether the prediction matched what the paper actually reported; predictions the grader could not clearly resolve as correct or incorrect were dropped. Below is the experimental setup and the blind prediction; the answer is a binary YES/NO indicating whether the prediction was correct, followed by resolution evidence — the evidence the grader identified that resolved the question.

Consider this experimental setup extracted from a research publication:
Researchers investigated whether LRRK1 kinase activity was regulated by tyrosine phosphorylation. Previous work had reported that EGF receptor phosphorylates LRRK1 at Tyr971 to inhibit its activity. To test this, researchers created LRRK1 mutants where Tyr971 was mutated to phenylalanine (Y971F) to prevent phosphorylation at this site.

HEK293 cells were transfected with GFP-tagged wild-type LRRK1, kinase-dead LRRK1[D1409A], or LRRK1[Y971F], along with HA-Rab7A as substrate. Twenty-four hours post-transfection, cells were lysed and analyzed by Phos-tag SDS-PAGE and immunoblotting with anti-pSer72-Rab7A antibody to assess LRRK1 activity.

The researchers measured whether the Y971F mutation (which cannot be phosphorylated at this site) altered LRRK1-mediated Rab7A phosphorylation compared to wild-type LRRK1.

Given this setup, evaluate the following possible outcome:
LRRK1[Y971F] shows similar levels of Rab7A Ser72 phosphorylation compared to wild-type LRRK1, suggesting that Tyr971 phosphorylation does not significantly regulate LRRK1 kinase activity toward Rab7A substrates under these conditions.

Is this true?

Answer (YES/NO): NO